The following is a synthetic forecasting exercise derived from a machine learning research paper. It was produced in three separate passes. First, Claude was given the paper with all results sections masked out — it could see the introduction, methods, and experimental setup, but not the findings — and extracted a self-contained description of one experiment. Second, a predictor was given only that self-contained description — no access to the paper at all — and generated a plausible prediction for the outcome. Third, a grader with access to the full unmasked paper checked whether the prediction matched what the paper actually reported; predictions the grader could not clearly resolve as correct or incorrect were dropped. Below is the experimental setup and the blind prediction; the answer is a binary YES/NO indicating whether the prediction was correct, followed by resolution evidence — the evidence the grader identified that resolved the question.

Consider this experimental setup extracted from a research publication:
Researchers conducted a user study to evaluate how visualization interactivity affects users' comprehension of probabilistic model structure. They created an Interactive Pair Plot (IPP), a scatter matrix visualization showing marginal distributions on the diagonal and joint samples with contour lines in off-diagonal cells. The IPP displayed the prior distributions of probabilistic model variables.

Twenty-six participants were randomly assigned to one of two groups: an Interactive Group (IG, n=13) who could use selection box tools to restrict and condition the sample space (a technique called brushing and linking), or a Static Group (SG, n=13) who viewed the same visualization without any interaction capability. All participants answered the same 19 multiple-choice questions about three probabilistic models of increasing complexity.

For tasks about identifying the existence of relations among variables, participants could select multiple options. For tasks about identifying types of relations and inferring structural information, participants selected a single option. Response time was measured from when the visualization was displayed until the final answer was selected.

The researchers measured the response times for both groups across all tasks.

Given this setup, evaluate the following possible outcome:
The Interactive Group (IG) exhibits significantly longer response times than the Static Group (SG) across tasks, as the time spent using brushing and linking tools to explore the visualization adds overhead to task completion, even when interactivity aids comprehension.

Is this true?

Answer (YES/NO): NO